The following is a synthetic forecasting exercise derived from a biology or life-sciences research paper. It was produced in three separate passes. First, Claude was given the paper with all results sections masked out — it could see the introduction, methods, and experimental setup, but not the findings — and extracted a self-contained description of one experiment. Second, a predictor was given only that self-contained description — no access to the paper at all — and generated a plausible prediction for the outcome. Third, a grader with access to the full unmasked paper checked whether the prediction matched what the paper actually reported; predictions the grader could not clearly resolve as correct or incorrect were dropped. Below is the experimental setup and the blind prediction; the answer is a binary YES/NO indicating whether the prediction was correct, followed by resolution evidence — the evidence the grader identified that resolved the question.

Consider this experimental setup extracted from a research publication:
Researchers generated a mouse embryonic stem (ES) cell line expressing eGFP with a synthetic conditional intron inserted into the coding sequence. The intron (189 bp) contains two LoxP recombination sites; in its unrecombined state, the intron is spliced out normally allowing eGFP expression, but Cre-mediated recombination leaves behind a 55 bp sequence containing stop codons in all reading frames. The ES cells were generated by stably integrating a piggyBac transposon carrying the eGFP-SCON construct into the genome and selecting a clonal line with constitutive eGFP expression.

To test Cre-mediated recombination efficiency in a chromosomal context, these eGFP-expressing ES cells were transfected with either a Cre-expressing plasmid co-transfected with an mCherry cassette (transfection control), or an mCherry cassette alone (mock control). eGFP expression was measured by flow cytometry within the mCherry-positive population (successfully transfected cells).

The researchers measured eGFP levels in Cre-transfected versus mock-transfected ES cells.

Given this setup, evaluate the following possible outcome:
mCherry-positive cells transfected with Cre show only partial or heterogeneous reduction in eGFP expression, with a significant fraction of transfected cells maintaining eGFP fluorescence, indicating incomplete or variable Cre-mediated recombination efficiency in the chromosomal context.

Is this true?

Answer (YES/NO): NO